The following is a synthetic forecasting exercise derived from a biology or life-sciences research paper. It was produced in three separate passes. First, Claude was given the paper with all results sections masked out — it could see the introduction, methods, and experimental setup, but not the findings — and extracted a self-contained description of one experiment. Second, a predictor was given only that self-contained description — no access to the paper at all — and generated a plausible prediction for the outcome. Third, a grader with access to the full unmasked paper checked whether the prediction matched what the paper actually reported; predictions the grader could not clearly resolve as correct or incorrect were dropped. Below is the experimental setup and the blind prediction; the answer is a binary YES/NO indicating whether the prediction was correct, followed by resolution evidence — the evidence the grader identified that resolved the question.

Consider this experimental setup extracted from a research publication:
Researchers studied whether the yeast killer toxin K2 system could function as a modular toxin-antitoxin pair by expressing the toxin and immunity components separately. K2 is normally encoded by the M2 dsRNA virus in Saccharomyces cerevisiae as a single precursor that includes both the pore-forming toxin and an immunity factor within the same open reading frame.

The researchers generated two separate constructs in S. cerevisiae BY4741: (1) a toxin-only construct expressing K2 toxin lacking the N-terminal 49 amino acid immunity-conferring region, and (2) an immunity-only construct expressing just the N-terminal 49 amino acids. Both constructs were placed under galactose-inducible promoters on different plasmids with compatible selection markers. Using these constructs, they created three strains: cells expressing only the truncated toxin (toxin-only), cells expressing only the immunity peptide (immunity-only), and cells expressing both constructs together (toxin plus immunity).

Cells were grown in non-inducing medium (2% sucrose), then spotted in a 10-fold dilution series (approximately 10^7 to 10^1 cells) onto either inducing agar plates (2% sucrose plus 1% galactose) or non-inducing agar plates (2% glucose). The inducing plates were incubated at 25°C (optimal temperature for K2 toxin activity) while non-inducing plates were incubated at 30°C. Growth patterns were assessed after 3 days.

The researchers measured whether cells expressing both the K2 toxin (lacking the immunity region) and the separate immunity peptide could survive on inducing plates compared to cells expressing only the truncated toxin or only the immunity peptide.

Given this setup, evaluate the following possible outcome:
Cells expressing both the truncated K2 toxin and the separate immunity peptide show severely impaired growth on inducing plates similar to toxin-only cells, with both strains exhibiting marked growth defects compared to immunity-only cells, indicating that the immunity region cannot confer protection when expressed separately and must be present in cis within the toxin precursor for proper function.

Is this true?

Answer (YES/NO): NO